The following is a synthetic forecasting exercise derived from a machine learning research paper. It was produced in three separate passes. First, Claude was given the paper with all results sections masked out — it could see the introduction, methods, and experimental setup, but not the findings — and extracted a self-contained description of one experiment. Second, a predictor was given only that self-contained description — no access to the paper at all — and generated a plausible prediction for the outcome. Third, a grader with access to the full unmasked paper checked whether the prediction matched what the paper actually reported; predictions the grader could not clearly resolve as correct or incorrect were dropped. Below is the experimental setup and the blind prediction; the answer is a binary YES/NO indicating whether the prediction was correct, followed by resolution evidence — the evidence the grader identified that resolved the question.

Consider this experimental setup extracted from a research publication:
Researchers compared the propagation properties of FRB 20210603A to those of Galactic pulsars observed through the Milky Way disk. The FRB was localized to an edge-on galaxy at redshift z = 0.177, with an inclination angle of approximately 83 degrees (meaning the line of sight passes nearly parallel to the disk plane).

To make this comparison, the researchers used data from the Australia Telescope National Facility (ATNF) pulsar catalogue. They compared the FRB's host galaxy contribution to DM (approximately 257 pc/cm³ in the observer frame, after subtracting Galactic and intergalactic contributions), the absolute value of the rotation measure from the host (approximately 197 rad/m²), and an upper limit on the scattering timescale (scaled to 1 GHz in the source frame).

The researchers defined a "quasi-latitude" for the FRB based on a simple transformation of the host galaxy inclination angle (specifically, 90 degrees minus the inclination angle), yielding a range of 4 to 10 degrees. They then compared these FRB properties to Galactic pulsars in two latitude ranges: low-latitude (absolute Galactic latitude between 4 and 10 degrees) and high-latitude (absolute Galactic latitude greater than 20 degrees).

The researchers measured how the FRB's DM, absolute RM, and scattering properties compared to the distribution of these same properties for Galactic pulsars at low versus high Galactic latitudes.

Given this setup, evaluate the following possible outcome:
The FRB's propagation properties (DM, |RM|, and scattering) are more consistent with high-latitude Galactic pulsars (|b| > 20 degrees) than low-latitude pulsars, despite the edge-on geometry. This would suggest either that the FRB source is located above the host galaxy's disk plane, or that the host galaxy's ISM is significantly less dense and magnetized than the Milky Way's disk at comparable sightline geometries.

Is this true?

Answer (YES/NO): NO